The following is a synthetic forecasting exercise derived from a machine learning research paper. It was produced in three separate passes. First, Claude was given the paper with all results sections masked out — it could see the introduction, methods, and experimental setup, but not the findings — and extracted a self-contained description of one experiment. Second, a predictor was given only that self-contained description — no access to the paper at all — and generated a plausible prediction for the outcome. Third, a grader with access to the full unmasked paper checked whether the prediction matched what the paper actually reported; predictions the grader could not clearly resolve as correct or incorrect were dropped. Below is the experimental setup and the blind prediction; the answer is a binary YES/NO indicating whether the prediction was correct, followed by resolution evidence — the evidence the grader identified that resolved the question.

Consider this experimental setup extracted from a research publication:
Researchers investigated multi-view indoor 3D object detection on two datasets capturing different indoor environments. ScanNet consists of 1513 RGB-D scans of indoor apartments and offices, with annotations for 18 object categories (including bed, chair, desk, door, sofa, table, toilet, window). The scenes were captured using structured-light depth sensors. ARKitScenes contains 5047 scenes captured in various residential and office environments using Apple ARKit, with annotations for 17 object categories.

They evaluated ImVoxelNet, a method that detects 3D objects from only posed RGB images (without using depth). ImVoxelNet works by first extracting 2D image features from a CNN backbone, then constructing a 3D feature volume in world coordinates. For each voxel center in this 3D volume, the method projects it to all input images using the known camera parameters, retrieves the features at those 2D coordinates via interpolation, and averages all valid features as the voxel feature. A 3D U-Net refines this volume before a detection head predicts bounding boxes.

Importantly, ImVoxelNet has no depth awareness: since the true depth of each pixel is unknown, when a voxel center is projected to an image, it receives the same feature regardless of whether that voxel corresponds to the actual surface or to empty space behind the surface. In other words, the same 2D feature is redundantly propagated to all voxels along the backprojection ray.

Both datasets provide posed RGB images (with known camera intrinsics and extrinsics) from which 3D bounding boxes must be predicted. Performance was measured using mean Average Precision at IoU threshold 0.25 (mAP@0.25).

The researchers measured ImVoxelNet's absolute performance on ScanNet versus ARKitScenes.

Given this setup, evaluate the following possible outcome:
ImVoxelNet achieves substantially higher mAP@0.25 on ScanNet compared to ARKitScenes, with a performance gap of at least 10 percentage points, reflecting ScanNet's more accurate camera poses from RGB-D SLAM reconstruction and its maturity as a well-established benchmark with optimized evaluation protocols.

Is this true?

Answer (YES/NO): YES